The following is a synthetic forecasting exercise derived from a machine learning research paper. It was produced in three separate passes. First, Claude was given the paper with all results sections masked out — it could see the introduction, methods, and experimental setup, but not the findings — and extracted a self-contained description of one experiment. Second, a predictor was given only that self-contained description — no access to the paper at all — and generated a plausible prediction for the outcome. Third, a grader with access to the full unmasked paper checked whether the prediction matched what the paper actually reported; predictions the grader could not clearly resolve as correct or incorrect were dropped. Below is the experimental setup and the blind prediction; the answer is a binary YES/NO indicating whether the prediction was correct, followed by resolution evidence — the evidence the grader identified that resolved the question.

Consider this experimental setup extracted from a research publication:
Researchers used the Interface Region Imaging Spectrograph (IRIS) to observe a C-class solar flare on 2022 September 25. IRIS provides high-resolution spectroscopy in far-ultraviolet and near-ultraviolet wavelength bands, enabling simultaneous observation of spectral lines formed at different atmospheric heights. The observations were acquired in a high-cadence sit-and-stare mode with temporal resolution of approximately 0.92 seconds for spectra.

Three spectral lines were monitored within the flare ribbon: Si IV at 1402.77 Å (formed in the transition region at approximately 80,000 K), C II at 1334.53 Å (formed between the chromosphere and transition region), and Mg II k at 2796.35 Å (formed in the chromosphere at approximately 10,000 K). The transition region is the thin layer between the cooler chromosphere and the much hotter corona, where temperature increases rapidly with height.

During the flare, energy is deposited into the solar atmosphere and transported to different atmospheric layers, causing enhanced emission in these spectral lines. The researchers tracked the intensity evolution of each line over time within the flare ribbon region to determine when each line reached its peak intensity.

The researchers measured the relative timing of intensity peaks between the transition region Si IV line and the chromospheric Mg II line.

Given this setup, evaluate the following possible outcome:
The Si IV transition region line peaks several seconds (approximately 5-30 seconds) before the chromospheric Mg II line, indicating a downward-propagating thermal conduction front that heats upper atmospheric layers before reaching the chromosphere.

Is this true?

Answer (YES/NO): NO